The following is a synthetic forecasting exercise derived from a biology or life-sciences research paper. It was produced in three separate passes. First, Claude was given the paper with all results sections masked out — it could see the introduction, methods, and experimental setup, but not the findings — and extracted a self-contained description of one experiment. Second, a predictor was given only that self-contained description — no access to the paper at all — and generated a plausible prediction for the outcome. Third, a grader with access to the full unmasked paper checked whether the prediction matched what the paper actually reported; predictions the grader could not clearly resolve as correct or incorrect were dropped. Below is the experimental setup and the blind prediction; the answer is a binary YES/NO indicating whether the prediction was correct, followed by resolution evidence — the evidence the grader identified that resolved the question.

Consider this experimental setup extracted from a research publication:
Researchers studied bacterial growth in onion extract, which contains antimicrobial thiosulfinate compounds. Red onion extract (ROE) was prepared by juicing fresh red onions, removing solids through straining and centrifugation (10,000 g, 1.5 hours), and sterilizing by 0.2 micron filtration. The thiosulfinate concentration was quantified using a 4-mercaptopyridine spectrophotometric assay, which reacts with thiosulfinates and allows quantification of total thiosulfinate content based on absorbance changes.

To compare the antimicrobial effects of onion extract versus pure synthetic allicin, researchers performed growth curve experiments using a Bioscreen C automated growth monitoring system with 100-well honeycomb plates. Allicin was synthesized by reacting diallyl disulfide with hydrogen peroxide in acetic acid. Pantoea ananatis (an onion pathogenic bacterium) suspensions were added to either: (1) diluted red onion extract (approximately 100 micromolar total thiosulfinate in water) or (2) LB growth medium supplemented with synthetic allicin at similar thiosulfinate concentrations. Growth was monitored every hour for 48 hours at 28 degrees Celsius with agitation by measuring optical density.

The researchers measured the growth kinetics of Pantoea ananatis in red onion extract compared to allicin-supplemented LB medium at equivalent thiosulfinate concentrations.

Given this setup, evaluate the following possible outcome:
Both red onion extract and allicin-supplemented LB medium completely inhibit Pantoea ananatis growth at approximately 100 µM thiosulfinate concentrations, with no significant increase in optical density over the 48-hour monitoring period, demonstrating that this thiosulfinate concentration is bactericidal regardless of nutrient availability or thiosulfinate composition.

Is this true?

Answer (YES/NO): NO